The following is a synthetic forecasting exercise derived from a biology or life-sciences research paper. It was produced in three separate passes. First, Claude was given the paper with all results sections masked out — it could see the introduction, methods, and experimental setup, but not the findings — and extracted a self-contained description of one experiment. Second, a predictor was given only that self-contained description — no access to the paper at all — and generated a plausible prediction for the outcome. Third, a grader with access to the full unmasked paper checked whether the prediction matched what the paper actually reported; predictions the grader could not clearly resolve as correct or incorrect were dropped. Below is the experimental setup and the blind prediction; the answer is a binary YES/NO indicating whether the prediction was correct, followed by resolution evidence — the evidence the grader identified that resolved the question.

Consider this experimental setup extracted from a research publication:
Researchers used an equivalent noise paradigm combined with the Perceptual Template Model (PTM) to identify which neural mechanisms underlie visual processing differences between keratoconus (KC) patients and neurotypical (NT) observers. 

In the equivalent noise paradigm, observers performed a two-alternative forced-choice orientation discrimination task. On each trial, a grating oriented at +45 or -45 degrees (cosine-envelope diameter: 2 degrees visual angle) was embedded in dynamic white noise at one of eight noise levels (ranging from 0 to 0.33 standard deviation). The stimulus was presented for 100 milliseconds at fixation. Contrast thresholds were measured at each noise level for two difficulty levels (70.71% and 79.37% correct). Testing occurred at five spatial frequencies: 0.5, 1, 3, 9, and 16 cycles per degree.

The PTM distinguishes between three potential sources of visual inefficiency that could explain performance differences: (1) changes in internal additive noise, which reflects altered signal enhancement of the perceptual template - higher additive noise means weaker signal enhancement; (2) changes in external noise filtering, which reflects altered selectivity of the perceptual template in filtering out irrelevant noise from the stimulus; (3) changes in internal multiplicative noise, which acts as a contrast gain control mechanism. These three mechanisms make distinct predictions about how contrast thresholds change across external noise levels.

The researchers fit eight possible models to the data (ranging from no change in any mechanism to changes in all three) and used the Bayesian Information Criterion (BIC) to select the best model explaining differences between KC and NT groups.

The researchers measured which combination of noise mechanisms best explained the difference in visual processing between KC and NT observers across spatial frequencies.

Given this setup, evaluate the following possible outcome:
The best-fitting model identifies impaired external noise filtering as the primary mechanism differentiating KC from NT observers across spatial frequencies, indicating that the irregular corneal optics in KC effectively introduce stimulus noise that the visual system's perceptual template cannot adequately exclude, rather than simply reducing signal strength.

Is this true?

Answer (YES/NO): NO